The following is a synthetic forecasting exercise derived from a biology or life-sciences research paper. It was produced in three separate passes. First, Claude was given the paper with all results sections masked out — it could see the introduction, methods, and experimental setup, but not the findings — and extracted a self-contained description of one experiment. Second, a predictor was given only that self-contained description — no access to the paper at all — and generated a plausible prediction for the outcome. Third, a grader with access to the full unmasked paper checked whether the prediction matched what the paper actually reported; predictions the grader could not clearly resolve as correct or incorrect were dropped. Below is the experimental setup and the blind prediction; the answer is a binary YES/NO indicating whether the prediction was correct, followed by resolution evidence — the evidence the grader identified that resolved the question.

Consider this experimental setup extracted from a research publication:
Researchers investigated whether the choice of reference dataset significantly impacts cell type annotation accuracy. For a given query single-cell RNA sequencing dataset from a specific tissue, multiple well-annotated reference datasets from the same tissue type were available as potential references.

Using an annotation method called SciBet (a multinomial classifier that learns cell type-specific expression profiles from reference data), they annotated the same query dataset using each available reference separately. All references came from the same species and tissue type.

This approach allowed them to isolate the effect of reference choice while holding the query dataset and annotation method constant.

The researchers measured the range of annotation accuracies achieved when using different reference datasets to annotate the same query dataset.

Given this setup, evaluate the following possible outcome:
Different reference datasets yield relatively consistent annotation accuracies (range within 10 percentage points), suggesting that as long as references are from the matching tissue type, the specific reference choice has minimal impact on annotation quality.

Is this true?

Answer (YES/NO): NO